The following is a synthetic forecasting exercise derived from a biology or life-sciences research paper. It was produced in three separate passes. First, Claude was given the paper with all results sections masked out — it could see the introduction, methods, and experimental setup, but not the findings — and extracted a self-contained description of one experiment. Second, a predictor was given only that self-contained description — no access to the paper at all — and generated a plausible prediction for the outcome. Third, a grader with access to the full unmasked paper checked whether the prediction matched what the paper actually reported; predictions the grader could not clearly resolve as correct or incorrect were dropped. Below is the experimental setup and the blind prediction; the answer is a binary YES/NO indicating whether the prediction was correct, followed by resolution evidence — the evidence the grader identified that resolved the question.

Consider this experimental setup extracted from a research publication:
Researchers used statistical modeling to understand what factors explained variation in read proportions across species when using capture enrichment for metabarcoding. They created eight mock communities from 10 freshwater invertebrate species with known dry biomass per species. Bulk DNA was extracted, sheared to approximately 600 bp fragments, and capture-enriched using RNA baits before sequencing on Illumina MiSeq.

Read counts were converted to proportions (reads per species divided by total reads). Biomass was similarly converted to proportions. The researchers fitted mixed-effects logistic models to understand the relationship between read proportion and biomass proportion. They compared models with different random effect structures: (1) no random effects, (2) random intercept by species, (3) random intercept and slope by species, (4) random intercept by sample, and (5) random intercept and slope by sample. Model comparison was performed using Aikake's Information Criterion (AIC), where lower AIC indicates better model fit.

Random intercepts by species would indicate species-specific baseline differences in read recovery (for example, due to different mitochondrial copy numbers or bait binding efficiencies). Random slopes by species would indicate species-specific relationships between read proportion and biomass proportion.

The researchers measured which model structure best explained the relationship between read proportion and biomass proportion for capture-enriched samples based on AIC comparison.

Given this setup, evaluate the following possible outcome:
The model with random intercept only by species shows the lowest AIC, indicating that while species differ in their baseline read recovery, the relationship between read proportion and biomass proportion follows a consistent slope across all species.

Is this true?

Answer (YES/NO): NO